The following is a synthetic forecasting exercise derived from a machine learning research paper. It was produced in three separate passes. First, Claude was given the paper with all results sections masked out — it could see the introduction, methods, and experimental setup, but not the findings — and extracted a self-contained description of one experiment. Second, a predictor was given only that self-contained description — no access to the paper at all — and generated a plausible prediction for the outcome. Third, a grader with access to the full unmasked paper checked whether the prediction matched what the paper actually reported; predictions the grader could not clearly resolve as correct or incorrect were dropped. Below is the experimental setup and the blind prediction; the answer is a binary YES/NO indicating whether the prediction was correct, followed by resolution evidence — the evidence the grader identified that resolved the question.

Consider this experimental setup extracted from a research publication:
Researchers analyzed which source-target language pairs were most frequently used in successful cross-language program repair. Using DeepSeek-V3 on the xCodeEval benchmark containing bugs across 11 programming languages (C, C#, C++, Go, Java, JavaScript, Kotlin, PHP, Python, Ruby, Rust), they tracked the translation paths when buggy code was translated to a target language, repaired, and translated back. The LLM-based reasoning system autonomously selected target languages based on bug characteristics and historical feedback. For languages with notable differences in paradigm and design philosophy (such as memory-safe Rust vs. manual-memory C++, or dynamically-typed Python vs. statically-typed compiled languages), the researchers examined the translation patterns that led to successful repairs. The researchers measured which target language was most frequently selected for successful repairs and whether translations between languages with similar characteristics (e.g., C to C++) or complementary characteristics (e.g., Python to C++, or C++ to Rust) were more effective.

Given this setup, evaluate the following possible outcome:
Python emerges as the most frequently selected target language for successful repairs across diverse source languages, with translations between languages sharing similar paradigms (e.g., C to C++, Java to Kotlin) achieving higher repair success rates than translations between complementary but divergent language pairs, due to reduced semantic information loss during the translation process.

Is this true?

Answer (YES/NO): NO